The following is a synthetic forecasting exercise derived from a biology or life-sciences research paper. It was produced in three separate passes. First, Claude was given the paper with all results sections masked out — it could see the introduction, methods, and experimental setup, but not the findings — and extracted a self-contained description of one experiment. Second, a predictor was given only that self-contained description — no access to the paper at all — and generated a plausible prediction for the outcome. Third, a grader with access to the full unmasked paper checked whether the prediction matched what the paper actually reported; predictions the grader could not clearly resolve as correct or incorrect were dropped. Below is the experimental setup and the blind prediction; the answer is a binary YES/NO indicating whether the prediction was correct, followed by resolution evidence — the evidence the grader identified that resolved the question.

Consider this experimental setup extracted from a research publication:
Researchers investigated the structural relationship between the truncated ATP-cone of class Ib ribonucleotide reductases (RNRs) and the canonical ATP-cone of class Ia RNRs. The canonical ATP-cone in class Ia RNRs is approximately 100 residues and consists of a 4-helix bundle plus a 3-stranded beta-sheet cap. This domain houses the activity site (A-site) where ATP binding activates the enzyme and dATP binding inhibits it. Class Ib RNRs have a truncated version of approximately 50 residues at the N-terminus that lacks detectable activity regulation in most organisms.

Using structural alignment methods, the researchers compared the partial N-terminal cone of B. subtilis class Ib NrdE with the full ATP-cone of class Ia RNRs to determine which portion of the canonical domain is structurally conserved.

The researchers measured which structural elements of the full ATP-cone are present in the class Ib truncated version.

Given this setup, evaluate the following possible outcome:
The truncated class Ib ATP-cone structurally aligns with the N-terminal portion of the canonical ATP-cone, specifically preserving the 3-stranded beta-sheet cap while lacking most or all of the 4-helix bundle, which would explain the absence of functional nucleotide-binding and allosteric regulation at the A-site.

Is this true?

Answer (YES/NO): NO